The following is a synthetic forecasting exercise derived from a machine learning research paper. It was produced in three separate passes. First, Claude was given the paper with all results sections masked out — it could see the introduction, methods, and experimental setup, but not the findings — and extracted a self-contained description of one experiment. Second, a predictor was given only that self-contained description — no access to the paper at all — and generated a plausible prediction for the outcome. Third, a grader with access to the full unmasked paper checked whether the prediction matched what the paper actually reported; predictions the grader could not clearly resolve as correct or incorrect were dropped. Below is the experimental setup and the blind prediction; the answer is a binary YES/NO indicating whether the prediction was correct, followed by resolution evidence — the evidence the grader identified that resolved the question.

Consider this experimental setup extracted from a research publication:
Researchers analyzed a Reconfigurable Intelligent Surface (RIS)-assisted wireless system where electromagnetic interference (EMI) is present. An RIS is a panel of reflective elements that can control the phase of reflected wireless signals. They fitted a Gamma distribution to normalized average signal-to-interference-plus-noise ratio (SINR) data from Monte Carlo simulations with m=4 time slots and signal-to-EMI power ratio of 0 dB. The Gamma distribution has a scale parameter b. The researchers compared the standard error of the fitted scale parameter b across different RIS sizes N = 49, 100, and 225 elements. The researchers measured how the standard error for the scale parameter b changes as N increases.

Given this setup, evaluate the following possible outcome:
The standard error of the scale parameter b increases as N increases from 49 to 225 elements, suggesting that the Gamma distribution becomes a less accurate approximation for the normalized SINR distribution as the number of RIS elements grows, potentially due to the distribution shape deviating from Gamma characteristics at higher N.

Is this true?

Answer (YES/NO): NO